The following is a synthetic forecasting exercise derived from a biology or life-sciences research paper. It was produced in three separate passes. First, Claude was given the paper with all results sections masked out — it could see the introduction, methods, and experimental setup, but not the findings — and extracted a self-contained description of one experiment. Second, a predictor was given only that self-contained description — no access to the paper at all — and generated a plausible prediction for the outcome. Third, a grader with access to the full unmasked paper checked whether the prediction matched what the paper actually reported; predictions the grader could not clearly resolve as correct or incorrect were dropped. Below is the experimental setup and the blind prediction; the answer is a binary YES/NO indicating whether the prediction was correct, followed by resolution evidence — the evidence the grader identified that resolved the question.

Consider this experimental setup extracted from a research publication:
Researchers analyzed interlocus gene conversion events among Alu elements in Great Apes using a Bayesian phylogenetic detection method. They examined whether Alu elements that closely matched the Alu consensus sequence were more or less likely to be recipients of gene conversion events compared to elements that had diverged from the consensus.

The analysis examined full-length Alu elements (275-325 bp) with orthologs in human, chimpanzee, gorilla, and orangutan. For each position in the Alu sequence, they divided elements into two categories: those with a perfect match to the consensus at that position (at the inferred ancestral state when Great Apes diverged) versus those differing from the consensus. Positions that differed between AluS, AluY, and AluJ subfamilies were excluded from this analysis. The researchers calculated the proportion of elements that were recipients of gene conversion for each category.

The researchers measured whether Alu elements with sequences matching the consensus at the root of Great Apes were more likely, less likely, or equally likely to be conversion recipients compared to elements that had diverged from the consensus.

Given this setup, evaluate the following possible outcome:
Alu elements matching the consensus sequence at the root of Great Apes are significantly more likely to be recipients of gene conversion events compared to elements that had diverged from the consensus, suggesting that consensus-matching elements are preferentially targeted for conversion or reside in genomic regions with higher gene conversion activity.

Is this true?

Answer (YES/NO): YES